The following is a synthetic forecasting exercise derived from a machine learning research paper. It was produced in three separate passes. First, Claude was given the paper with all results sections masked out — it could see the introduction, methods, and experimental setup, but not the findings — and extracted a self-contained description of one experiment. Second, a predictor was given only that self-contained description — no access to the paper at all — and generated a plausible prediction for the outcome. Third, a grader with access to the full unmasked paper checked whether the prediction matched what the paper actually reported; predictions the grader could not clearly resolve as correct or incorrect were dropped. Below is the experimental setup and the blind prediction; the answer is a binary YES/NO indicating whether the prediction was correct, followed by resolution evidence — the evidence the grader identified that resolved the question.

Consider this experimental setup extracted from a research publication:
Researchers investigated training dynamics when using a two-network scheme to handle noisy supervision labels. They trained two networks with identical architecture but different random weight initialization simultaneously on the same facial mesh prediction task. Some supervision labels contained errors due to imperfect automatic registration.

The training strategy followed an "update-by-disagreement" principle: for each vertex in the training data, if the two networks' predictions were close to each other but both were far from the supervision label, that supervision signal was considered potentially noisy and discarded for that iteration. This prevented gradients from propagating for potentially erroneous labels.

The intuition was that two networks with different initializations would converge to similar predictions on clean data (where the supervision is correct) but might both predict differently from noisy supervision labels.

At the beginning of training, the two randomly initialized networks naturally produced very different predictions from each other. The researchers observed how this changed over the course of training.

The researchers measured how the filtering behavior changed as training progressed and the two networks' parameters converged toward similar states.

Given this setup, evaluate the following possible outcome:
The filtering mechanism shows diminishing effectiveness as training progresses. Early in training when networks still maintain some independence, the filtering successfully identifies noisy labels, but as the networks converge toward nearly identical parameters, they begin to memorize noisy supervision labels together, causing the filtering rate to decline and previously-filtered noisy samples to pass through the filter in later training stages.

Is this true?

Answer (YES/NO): NO